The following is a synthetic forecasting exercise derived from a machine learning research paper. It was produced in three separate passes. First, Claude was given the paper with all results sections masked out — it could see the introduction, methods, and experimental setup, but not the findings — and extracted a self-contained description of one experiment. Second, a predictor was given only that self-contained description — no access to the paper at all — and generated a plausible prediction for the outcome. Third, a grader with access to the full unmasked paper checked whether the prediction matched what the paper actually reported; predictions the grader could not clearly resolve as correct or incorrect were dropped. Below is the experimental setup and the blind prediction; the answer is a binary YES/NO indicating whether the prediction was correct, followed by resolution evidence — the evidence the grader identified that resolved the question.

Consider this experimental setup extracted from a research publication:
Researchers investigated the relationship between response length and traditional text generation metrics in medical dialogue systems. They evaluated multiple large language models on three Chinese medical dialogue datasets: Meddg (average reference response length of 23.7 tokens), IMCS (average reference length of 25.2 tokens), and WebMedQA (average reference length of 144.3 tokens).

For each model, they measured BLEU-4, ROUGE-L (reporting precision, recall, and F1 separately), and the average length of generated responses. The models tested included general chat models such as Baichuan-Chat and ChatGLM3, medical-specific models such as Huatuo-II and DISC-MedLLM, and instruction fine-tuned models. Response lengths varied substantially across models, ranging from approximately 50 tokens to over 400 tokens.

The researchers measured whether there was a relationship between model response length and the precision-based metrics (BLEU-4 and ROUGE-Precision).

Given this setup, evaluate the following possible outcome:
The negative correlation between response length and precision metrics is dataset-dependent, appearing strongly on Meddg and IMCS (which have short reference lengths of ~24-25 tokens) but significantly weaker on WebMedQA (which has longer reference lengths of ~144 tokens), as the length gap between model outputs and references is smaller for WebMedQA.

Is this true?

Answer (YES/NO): NO